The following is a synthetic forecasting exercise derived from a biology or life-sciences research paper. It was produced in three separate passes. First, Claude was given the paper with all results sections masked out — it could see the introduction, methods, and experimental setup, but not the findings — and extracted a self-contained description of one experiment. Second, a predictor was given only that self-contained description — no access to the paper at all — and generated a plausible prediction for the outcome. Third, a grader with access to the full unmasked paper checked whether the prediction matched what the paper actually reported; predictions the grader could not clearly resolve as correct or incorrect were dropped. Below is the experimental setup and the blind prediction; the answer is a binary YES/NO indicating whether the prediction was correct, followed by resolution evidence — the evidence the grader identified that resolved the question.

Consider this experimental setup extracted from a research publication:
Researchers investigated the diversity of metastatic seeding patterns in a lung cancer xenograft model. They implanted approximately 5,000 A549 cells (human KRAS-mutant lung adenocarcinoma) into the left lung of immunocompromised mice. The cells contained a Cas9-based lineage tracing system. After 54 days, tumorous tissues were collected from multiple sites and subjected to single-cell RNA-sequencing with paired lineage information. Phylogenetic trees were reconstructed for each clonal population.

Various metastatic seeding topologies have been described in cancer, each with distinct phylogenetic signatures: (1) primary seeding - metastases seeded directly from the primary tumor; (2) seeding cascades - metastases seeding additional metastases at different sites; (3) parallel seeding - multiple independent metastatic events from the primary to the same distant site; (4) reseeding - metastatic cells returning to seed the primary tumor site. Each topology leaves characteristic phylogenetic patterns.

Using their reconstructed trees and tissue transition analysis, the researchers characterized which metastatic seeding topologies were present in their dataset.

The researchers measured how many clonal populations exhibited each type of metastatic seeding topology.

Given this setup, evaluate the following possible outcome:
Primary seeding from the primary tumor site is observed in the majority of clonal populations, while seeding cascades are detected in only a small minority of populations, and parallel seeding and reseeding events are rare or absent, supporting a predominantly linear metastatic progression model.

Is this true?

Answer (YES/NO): NO